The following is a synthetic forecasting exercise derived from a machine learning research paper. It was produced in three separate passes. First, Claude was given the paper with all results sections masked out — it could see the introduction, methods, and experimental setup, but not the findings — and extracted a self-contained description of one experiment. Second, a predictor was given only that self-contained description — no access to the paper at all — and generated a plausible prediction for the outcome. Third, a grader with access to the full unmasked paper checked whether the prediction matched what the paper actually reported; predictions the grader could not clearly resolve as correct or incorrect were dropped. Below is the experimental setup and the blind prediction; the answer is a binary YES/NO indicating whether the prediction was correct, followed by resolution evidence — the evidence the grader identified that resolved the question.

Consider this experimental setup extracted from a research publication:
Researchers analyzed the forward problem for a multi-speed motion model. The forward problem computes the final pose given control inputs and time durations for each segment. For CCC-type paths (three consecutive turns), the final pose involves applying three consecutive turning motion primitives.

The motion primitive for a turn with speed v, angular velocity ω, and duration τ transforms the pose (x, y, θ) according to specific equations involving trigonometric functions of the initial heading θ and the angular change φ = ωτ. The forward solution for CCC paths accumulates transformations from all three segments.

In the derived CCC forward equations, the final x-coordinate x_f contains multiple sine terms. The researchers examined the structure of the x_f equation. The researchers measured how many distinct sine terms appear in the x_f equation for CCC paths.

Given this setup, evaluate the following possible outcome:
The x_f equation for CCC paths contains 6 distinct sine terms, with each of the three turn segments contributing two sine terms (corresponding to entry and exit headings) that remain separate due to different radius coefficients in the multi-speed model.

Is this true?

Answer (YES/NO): NO